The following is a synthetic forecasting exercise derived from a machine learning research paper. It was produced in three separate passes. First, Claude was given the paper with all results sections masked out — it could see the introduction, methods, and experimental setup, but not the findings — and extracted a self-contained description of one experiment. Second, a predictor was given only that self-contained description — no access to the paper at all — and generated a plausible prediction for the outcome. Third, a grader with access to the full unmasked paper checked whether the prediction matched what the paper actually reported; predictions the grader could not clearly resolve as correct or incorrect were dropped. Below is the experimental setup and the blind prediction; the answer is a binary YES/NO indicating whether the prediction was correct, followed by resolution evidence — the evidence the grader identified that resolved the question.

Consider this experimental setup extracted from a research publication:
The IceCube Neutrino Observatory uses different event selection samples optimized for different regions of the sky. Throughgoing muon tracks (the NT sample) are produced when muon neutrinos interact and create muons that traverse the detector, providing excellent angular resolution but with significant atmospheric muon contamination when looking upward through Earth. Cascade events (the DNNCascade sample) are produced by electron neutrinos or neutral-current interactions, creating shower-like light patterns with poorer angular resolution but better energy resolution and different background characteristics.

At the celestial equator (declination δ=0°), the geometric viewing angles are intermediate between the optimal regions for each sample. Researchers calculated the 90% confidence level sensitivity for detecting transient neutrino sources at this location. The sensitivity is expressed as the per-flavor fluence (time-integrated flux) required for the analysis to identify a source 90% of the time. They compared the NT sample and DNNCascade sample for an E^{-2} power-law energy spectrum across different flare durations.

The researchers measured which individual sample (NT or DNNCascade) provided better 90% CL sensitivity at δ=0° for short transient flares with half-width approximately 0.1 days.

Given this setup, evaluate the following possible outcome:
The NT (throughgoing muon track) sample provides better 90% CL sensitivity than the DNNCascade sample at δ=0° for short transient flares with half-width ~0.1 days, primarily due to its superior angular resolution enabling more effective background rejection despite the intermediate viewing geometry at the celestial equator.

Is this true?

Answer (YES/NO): NO